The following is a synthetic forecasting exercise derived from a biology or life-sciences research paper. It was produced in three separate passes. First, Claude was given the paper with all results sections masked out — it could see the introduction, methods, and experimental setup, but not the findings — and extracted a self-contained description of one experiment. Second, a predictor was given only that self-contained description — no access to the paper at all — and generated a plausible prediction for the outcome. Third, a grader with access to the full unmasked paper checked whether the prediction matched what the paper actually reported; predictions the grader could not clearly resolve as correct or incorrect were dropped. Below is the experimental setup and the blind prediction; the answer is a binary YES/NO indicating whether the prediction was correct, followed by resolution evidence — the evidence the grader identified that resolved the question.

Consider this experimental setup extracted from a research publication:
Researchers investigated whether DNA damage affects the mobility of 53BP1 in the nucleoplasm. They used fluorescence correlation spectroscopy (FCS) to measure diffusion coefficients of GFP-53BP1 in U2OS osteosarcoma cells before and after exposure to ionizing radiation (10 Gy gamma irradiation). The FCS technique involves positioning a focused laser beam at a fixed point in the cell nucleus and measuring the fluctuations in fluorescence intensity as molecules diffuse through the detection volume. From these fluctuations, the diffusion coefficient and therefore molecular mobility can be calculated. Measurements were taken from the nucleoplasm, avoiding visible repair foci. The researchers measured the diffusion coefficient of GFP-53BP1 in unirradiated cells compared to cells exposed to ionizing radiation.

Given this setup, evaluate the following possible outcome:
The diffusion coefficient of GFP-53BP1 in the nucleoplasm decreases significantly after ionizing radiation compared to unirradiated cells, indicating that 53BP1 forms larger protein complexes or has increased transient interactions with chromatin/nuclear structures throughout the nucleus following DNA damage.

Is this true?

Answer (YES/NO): NO